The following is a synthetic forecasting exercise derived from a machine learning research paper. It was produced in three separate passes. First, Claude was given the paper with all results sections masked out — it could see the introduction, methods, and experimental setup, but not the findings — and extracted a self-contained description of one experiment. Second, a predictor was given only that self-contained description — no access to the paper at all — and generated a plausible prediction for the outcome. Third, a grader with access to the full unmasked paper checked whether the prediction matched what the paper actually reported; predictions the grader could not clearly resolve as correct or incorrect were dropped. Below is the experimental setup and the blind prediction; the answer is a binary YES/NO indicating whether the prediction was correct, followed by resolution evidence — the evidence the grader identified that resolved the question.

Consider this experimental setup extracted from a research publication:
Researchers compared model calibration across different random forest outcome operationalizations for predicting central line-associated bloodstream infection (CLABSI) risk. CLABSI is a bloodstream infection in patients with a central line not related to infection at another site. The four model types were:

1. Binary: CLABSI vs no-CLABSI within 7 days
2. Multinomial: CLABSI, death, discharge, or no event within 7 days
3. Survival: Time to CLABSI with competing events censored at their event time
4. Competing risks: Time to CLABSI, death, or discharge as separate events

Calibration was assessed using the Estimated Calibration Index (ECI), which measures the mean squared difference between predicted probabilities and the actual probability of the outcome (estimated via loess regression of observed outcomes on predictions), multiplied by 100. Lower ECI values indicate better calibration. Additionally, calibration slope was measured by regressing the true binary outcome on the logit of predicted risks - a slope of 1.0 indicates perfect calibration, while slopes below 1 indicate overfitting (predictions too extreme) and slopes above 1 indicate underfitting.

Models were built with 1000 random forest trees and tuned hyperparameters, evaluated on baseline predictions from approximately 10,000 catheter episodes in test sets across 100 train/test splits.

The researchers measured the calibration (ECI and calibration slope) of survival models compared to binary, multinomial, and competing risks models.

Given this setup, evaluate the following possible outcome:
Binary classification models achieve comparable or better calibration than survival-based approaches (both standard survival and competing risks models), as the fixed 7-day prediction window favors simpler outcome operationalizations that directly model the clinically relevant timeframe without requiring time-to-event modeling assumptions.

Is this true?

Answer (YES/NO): YES